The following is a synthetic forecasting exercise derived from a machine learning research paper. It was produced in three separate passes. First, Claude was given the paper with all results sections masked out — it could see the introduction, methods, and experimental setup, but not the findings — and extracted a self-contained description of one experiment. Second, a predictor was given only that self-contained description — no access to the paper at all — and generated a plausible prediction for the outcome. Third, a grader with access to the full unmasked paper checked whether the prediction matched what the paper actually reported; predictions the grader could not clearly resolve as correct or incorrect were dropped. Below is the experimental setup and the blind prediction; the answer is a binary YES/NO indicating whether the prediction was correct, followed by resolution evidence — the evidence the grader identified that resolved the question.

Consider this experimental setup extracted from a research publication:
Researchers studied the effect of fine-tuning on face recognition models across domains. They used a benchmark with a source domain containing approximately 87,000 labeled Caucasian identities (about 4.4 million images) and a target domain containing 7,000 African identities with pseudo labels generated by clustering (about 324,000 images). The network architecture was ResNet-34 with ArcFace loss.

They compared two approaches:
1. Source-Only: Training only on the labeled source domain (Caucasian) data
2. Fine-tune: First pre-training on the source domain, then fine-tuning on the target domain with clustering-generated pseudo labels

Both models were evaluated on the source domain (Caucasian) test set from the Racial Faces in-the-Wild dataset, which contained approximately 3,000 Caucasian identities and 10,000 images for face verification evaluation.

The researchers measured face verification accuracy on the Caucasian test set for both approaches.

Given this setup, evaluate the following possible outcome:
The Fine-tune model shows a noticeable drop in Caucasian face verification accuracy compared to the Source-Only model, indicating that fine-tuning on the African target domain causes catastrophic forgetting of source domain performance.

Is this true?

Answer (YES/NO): YES